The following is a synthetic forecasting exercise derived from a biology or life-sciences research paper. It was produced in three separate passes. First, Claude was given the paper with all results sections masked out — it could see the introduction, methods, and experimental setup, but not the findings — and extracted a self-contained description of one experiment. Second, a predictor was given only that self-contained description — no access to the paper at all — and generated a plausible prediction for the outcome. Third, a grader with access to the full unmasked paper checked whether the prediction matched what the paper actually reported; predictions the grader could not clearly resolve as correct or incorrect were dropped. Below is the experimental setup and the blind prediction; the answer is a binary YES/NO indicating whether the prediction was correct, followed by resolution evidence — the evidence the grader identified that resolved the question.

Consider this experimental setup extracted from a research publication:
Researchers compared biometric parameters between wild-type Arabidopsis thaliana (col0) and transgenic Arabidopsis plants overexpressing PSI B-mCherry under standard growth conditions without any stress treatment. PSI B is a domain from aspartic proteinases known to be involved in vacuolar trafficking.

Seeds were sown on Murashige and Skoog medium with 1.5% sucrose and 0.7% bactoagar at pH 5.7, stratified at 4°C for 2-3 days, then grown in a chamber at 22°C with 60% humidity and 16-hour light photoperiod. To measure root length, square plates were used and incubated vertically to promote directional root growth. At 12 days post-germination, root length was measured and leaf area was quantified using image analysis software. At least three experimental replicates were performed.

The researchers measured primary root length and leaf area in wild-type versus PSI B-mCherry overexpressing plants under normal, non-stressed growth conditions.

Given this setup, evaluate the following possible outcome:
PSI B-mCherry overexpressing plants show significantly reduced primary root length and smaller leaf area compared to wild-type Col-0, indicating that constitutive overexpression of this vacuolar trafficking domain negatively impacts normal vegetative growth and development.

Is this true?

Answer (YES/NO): NO